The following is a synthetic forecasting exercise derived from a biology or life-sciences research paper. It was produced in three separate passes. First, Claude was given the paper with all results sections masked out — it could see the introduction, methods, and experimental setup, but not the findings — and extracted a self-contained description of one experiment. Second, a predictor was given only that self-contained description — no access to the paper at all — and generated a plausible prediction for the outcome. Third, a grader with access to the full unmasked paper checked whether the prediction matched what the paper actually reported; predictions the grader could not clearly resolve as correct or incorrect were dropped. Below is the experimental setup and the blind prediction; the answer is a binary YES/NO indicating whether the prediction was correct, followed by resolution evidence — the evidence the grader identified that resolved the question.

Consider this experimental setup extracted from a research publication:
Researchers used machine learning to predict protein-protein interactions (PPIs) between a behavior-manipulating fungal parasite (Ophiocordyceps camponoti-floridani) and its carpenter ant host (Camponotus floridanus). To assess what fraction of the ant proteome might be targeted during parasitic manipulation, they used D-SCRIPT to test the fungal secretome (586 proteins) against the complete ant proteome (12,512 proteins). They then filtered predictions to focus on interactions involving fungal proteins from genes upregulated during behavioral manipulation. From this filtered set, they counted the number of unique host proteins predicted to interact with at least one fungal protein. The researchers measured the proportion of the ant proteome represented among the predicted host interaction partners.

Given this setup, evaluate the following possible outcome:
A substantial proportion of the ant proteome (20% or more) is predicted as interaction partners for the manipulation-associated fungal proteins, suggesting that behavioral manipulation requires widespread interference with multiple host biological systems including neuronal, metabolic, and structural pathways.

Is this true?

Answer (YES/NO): NO